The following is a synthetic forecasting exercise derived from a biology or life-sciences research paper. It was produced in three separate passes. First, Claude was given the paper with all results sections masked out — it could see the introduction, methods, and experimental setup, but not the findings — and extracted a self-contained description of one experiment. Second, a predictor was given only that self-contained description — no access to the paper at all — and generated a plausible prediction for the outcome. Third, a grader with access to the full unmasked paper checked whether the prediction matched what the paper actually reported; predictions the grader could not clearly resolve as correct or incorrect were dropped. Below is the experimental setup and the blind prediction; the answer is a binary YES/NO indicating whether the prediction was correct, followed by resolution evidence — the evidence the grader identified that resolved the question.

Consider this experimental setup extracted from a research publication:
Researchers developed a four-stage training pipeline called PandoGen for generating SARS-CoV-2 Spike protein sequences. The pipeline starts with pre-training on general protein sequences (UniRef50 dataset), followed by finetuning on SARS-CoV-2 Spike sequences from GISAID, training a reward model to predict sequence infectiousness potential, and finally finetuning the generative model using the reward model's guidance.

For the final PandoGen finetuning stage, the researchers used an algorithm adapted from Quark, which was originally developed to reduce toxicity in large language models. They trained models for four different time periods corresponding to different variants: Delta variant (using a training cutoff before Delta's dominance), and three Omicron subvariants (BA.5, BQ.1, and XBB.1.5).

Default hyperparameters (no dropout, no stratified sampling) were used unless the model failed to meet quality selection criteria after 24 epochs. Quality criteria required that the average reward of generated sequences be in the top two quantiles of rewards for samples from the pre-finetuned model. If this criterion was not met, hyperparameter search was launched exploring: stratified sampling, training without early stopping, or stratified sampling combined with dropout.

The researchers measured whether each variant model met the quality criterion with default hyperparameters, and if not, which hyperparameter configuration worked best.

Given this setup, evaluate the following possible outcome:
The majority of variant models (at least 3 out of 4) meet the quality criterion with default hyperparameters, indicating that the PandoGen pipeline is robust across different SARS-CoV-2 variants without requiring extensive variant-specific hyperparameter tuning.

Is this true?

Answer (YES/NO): NO